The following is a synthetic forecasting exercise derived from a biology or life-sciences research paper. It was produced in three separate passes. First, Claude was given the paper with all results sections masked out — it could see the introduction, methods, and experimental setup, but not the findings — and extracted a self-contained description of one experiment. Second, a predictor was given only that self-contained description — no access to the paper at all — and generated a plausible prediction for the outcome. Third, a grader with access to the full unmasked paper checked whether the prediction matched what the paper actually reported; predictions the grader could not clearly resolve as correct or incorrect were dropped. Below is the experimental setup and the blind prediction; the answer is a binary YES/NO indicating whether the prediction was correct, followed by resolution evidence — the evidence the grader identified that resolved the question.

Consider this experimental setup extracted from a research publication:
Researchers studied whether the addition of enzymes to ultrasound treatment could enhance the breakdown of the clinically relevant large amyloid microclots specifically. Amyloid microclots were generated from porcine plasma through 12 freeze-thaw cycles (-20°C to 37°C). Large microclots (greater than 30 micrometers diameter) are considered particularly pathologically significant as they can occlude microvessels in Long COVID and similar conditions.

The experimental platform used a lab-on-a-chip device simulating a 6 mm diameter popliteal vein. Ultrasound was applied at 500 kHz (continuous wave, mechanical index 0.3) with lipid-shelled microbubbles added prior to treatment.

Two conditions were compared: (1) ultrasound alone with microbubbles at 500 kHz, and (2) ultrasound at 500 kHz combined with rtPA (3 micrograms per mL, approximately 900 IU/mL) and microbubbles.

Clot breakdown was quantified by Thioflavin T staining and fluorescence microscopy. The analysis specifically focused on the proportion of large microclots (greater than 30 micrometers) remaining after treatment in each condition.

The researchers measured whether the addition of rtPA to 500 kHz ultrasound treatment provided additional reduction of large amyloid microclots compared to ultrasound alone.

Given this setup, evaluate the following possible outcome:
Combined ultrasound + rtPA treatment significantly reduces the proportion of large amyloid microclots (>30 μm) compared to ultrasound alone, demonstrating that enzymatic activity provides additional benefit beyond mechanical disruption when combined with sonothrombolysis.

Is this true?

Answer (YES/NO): YES